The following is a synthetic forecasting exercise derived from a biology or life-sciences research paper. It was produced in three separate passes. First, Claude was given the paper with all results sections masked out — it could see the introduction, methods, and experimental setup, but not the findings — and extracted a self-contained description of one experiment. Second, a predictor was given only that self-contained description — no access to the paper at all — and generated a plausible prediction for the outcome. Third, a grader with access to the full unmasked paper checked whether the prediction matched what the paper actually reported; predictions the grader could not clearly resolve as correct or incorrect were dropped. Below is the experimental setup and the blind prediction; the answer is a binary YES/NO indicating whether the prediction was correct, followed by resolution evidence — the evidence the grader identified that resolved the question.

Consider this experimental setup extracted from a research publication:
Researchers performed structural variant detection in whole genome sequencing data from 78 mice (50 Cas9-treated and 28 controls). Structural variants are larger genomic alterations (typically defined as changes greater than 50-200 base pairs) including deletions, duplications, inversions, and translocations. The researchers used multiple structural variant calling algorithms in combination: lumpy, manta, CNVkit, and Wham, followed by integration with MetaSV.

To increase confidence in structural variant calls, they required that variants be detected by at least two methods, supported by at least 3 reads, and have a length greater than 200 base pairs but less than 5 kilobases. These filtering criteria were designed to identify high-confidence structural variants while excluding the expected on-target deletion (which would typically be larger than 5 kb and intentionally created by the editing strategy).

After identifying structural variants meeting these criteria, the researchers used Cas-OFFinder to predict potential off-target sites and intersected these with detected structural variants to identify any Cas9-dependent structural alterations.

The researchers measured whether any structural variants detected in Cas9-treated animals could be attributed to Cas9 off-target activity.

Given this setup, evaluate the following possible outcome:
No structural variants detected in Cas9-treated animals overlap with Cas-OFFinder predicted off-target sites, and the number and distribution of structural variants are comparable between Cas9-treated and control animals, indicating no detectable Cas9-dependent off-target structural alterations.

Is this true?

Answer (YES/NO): NO